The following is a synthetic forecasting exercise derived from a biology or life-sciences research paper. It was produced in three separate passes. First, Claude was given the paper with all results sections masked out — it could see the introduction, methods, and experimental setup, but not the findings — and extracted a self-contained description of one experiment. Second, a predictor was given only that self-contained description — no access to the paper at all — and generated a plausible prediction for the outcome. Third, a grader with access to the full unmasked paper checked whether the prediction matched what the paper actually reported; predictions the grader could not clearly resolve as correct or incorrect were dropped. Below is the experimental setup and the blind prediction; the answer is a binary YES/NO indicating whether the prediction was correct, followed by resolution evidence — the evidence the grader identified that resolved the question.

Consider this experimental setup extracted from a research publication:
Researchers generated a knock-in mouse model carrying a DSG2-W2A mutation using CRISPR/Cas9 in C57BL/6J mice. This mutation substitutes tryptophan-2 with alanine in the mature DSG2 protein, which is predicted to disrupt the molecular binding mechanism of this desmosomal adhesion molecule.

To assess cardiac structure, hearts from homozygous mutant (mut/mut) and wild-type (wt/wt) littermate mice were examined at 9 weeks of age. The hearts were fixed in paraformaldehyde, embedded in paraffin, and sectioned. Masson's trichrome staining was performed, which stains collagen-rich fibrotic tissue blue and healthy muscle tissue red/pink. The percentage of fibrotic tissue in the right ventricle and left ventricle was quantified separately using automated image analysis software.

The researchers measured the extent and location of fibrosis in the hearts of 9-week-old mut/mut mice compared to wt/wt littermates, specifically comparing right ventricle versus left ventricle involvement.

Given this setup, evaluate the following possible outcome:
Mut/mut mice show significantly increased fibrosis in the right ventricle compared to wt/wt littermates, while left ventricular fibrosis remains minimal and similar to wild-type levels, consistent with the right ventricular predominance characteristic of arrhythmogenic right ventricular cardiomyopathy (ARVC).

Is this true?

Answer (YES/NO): NO